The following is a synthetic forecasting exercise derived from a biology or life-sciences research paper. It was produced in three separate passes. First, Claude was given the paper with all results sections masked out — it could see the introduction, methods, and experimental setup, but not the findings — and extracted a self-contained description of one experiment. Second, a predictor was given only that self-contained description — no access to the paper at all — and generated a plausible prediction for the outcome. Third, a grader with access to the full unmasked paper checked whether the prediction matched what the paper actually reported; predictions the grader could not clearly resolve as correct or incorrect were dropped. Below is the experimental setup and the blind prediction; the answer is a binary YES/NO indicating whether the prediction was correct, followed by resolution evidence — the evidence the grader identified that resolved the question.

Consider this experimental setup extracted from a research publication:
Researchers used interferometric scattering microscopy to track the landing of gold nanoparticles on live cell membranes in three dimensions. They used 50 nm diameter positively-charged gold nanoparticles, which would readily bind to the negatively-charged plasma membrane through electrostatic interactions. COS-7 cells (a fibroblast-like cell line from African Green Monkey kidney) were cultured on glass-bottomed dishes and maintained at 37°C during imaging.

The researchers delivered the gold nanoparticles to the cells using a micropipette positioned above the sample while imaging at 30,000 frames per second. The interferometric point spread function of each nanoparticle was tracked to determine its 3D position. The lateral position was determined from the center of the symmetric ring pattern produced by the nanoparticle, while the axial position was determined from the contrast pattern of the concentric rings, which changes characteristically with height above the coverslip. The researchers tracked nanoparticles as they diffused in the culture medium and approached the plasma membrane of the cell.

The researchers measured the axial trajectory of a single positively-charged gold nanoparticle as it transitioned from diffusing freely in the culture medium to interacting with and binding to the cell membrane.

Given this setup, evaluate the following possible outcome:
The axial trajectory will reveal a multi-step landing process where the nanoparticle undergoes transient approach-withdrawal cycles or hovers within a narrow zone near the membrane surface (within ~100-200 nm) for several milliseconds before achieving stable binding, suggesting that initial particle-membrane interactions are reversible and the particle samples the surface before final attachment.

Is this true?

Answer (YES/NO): NO